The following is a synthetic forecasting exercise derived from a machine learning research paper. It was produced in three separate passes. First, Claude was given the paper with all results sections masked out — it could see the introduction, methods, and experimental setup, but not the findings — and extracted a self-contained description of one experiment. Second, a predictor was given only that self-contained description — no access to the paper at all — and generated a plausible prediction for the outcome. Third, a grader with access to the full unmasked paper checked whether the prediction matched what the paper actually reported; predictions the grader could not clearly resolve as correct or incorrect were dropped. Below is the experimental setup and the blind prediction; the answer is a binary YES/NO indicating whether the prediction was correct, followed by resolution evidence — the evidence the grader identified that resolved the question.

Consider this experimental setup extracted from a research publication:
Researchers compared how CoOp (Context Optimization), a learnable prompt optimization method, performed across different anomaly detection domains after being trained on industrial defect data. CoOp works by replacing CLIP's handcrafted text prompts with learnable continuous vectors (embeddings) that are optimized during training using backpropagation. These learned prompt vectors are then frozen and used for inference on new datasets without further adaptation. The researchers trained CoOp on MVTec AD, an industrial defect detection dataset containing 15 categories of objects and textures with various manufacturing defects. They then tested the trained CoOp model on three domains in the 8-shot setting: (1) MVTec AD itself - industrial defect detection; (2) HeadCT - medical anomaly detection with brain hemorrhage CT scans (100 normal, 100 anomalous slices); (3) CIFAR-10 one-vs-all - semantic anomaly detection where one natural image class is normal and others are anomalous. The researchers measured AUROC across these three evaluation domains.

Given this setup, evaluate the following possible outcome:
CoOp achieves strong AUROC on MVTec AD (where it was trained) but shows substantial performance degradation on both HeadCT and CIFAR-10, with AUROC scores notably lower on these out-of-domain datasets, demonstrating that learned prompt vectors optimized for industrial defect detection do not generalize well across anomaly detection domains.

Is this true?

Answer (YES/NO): NO